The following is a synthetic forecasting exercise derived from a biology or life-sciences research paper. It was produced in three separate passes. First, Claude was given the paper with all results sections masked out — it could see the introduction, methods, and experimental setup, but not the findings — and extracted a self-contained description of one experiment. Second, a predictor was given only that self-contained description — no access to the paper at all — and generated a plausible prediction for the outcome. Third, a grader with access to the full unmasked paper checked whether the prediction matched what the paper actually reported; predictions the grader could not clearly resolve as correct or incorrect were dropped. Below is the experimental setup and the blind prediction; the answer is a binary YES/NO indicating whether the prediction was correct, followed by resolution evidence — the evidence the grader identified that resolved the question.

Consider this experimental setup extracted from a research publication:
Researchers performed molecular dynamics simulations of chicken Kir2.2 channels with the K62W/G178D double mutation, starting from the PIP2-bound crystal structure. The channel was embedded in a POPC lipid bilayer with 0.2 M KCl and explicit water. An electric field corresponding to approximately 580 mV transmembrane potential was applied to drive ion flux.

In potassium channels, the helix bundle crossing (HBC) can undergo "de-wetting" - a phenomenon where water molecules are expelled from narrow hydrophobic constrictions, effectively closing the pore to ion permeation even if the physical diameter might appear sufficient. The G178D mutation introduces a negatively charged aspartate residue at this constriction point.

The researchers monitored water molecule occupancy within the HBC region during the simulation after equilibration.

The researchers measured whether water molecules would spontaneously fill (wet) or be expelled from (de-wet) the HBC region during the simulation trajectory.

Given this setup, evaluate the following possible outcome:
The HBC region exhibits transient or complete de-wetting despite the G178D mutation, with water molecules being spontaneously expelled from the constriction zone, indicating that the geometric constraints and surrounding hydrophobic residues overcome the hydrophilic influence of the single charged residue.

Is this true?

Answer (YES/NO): NO